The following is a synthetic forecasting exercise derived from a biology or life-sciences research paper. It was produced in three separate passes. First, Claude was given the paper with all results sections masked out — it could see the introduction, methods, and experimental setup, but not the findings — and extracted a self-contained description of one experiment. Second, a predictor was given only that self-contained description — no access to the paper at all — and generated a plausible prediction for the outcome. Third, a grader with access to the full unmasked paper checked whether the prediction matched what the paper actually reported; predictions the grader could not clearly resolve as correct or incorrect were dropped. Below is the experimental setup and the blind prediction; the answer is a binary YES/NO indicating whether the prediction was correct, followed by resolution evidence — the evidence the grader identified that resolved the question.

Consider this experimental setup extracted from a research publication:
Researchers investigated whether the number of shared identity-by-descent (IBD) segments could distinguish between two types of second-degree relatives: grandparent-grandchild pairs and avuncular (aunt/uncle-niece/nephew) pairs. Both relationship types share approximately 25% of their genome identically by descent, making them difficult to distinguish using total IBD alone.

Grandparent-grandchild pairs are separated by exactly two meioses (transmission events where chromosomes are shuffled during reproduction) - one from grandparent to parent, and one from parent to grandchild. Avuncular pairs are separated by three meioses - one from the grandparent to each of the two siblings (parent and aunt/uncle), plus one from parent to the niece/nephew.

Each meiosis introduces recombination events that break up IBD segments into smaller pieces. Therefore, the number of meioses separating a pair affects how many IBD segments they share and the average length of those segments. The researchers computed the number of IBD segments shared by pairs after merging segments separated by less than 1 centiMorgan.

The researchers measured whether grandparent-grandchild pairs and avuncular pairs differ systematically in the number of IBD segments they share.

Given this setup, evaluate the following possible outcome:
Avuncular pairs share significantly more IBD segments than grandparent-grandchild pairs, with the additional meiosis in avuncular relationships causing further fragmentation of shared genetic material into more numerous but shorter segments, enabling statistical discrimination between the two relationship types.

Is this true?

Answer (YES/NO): YES